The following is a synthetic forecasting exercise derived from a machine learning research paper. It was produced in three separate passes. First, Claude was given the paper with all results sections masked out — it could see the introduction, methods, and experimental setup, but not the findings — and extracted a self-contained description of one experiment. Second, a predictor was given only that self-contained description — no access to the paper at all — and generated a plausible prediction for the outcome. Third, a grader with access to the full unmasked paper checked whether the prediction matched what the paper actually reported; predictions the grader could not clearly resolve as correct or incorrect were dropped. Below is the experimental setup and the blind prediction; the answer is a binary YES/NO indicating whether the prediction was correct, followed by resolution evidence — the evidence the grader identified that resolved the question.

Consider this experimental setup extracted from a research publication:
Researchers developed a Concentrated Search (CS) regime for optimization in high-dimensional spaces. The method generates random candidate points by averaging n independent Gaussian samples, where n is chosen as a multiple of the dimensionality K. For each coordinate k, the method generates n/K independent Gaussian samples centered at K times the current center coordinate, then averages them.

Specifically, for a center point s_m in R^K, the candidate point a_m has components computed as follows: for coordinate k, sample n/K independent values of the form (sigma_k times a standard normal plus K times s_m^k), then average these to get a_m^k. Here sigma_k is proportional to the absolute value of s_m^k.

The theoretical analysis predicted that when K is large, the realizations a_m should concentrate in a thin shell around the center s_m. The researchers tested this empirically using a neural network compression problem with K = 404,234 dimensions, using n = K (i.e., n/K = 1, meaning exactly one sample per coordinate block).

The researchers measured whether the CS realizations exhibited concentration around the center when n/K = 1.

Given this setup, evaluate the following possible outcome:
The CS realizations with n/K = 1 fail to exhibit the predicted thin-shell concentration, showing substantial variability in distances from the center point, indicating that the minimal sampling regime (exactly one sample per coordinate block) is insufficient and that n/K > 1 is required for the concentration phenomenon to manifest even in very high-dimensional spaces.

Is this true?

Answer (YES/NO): NO